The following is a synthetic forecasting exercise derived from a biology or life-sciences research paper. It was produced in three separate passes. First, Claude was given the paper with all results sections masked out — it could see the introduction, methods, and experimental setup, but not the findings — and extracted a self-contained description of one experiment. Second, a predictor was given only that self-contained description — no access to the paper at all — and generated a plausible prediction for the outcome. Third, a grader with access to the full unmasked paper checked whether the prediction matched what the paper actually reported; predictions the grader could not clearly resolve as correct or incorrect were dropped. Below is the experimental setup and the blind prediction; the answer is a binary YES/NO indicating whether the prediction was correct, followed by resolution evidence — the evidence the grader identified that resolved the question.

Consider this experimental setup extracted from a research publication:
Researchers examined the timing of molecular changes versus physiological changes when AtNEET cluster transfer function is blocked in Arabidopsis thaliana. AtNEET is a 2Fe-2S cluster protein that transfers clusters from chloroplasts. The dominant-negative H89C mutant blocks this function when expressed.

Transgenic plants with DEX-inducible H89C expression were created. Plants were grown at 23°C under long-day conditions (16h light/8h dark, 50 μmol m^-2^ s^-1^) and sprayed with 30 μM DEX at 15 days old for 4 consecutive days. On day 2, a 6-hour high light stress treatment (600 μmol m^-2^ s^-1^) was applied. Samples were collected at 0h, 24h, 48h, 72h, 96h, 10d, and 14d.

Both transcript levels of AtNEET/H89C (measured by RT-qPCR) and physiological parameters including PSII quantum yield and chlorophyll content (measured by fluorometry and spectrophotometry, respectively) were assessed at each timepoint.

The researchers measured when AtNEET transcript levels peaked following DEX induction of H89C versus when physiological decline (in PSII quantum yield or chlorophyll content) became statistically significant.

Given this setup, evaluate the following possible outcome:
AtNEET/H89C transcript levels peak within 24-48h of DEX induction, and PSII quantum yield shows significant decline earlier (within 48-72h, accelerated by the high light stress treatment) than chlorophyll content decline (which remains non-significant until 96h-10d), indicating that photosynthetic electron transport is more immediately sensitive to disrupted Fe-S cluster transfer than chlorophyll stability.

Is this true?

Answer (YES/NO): NO